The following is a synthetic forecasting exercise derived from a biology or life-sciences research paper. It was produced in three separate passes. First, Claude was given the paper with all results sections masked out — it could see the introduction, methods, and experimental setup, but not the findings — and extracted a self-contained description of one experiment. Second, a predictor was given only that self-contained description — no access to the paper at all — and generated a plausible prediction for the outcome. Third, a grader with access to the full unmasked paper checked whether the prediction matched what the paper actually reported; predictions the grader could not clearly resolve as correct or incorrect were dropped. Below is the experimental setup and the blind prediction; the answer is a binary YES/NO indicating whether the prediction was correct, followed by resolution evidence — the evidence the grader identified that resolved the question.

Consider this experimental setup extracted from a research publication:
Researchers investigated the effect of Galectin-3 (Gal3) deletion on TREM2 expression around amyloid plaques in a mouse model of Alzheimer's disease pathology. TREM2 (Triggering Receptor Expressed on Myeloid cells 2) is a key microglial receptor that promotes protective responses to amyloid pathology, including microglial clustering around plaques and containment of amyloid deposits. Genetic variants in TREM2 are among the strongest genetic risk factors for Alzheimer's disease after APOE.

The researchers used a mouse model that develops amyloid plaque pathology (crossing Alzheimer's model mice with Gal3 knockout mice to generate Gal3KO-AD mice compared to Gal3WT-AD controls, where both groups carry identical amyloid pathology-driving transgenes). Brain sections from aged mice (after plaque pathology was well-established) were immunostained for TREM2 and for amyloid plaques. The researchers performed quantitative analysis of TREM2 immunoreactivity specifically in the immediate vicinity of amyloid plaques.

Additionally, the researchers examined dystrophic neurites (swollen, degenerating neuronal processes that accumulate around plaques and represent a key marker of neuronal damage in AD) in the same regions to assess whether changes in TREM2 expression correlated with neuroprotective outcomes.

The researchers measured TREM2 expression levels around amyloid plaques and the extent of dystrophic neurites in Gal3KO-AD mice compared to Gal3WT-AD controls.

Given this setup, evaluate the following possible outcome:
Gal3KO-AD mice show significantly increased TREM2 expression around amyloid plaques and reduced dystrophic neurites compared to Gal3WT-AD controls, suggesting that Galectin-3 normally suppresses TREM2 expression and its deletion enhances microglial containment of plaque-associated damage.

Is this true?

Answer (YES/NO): YES